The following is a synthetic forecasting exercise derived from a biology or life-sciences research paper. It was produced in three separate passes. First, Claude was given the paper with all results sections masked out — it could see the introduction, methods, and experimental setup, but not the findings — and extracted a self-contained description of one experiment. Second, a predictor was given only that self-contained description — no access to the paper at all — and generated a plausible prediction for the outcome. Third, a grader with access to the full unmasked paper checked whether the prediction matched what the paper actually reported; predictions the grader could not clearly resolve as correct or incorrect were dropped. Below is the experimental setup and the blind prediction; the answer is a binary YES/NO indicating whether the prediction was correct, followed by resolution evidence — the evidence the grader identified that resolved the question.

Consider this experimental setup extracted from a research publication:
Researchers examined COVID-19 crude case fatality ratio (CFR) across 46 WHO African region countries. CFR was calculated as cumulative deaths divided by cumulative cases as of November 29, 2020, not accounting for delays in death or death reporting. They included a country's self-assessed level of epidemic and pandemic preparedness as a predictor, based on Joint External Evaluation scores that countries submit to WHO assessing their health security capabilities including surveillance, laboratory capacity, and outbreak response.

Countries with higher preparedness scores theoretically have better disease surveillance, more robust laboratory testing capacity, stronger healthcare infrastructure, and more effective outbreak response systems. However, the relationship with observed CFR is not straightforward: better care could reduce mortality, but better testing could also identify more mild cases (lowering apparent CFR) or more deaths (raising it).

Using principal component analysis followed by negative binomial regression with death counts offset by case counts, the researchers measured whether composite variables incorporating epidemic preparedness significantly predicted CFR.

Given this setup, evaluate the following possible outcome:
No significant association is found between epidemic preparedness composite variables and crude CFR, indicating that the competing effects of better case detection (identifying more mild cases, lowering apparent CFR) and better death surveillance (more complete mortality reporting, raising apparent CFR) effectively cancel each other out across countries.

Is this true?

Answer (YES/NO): NO